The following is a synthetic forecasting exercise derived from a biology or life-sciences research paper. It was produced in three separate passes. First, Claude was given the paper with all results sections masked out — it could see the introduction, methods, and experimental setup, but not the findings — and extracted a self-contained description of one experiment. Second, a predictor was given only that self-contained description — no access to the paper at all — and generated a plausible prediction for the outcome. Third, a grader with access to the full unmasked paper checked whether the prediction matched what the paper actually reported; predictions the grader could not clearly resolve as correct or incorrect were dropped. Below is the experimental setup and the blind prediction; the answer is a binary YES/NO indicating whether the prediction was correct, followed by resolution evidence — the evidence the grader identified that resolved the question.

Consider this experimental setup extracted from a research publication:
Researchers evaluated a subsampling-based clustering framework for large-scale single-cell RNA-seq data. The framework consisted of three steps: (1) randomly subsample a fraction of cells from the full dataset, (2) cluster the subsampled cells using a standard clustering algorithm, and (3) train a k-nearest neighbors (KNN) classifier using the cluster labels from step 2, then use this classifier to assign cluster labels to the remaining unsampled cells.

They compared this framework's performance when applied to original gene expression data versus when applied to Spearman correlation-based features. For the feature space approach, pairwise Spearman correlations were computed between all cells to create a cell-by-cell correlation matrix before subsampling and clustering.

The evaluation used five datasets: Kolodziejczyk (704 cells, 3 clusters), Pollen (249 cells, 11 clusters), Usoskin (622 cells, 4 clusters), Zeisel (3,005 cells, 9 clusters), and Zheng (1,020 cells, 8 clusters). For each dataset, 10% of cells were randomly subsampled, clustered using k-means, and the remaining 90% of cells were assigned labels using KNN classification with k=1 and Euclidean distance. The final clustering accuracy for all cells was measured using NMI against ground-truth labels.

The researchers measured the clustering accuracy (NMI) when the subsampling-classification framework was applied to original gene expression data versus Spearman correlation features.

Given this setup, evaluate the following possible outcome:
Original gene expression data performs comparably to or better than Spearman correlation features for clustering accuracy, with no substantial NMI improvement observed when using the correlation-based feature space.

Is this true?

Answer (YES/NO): NO